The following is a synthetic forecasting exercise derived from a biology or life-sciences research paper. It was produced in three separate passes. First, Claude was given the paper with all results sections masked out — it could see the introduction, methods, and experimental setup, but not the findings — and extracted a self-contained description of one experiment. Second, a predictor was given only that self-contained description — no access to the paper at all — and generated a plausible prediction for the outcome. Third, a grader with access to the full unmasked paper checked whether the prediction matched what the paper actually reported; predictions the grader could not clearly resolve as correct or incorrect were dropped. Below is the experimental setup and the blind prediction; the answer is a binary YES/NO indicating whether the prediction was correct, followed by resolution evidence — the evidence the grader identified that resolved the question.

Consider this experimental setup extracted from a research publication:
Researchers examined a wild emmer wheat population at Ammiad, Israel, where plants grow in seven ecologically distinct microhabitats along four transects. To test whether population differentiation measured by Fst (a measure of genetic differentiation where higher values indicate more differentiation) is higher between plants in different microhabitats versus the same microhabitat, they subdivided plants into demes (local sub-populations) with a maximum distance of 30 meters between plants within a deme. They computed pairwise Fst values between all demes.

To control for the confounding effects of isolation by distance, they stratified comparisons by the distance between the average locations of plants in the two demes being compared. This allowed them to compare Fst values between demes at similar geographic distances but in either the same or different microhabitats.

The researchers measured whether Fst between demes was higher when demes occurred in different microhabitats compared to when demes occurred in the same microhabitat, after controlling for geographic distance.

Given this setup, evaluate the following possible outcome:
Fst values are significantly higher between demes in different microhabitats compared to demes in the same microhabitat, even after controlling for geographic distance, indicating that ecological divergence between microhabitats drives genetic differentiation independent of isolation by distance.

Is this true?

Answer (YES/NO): YES